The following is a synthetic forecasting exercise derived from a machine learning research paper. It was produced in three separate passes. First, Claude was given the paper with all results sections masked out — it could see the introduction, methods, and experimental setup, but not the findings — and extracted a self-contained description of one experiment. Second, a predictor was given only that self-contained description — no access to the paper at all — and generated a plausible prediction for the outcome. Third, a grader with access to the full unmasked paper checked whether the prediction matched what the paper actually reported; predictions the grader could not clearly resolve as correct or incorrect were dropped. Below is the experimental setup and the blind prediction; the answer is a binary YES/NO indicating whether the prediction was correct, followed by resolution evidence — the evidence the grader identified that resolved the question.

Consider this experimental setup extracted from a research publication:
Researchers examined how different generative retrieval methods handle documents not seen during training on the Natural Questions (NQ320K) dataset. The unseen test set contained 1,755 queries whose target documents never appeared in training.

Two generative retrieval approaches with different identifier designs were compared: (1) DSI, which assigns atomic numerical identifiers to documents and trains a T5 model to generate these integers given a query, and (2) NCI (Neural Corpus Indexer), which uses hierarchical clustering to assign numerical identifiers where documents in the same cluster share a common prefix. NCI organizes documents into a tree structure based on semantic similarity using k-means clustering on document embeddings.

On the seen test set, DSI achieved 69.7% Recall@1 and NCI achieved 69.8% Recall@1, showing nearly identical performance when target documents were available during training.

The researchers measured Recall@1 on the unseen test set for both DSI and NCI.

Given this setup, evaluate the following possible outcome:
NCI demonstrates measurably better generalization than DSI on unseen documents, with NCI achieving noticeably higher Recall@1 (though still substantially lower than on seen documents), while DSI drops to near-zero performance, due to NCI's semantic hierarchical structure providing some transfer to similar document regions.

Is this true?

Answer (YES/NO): YES